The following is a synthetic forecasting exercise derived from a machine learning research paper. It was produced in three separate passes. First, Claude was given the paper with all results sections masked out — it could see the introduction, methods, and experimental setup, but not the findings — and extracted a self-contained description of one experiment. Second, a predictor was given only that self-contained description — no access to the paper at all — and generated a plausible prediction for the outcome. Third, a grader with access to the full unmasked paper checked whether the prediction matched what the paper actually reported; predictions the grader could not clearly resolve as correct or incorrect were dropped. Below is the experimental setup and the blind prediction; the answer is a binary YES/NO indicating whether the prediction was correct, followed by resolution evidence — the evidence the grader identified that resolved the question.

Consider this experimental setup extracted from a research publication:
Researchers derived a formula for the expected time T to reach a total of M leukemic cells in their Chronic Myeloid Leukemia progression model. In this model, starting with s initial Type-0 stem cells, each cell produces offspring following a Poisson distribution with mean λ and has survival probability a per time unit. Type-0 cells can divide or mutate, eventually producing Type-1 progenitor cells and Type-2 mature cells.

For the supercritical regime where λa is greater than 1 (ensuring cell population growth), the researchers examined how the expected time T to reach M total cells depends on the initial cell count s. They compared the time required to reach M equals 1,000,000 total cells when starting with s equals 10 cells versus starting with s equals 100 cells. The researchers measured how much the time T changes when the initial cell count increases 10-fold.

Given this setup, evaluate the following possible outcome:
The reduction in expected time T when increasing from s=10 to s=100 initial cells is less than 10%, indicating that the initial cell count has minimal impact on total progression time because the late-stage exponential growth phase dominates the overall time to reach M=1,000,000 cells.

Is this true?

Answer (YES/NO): NO